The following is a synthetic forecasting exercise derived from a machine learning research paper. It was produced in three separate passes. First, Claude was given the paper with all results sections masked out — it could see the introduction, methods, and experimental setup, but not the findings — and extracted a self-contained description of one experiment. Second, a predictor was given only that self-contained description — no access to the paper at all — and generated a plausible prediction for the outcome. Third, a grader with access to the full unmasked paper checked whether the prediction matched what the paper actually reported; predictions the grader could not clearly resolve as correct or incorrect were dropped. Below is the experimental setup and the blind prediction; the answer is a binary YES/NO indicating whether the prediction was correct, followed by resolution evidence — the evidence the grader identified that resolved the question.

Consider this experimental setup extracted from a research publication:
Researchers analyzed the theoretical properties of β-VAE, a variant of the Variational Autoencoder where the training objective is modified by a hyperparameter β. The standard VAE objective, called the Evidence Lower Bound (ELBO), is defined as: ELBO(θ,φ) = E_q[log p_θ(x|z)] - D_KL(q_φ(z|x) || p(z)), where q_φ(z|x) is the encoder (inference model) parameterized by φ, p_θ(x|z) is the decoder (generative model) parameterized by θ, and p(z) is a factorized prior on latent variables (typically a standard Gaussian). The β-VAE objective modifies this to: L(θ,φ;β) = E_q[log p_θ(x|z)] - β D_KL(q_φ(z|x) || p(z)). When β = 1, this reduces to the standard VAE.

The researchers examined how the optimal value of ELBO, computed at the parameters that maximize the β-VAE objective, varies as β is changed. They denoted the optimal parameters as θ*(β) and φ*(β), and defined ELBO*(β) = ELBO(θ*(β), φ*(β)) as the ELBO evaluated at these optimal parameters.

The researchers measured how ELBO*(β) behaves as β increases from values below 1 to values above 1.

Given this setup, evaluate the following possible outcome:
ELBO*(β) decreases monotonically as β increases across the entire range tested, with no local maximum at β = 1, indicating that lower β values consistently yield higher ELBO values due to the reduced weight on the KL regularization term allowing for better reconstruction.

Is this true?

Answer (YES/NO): NO